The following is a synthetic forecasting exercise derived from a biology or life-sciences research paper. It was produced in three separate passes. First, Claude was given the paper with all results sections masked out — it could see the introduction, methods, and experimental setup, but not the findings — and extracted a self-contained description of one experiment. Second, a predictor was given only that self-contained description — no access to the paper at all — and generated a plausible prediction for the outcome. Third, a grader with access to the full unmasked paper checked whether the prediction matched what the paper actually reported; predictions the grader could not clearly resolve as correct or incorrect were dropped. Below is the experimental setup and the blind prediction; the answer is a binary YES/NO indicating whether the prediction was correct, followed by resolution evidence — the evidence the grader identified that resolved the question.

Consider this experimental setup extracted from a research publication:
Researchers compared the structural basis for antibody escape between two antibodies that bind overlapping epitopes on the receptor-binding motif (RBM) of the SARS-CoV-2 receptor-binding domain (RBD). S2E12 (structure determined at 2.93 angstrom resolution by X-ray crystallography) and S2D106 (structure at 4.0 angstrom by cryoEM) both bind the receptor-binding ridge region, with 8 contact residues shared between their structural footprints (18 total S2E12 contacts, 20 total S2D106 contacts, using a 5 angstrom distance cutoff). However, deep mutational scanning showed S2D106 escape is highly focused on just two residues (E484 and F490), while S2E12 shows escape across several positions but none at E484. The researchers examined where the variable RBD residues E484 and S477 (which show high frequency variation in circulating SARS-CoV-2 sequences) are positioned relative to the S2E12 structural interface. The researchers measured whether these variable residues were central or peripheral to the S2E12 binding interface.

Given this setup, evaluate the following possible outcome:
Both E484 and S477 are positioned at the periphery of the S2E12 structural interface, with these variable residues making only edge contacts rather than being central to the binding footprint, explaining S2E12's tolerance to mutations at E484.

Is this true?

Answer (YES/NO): YES